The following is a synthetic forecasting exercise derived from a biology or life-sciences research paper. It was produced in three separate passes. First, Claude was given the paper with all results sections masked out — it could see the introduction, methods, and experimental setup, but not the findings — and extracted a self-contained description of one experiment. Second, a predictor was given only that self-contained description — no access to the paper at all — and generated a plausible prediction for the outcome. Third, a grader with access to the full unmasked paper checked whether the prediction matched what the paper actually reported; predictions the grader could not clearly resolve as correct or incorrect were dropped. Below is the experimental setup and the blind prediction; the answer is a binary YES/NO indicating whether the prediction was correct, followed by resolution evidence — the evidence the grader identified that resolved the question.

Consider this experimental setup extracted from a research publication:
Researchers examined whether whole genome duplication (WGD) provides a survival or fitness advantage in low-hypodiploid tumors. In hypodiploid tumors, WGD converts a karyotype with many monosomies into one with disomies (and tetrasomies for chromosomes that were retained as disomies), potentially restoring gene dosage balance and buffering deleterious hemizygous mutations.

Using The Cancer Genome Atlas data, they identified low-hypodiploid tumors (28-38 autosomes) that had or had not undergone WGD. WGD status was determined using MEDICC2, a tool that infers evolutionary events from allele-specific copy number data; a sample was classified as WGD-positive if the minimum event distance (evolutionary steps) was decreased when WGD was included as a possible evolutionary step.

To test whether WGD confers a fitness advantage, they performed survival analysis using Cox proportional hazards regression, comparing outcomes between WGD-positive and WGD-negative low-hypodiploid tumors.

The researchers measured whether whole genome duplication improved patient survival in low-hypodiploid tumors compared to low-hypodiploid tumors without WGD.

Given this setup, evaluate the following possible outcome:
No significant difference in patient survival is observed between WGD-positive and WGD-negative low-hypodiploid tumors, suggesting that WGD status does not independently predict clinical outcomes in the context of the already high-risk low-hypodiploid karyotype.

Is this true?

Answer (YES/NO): YES